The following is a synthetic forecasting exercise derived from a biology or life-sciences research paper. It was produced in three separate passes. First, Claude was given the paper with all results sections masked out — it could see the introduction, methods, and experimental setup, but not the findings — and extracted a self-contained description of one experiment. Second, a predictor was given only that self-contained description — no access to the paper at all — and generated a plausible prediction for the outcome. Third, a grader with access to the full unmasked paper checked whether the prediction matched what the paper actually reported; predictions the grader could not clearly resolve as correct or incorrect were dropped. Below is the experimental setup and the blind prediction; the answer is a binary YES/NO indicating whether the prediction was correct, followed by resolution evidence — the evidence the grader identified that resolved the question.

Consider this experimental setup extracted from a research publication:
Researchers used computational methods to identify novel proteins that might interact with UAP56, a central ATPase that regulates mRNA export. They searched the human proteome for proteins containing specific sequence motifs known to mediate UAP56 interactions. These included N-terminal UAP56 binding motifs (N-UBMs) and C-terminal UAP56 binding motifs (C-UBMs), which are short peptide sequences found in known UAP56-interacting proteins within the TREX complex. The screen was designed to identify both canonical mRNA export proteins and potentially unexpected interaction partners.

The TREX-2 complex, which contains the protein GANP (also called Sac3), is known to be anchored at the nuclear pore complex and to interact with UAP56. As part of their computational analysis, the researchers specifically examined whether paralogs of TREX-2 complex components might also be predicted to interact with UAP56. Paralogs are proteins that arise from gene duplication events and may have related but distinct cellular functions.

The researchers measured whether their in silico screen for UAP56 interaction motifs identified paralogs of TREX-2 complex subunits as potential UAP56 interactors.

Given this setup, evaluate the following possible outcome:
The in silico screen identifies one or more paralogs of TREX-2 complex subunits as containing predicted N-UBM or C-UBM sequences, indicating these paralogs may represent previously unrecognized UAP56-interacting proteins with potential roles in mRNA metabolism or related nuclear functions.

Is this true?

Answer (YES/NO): NO